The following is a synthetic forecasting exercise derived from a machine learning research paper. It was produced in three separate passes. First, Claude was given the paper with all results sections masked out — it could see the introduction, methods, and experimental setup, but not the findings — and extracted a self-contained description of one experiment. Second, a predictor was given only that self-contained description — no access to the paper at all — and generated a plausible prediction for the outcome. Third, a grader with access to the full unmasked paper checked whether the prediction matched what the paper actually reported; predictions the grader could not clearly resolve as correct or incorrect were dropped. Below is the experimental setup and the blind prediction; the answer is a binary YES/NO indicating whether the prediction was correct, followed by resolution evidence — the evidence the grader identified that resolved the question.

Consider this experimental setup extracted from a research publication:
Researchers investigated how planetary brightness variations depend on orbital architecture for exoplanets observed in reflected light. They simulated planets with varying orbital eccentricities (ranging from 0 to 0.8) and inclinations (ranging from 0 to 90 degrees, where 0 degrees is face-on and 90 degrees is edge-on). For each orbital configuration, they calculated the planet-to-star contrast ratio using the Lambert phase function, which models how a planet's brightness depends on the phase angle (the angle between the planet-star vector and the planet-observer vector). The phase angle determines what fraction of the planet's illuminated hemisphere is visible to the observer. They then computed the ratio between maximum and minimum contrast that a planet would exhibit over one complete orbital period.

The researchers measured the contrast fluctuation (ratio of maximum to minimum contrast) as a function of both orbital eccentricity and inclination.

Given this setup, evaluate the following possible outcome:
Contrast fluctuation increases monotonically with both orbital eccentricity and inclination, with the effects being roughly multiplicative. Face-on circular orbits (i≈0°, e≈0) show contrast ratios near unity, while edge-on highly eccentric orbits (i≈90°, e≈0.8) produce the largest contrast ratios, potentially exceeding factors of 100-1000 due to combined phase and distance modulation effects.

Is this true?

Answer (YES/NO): NO